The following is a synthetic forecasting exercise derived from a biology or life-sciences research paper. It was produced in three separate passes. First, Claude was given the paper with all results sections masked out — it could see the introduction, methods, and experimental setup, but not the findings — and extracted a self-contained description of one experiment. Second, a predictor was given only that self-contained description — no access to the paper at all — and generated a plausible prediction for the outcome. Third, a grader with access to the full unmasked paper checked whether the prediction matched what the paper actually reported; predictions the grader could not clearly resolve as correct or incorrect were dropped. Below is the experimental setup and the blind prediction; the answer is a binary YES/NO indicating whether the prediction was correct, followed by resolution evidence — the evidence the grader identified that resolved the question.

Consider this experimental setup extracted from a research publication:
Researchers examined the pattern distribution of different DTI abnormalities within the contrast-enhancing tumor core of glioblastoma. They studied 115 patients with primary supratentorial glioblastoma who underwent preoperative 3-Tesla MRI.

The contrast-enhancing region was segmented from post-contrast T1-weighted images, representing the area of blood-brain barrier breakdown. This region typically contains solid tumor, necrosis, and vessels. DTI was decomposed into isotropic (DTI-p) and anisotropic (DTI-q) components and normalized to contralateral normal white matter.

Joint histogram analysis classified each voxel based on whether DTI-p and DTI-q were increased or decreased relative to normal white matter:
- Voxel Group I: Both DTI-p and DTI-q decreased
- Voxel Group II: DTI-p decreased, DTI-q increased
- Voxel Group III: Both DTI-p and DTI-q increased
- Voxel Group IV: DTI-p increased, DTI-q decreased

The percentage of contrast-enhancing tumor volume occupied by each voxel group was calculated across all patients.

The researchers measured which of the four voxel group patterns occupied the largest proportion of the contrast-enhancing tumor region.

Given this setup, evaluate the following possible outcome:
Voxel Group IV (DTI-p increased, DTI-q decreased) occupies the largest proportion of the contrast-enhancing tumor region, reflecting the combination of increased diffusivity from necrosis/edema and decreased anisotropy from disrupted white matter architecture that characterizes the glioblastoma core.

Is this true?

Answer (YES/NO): YES